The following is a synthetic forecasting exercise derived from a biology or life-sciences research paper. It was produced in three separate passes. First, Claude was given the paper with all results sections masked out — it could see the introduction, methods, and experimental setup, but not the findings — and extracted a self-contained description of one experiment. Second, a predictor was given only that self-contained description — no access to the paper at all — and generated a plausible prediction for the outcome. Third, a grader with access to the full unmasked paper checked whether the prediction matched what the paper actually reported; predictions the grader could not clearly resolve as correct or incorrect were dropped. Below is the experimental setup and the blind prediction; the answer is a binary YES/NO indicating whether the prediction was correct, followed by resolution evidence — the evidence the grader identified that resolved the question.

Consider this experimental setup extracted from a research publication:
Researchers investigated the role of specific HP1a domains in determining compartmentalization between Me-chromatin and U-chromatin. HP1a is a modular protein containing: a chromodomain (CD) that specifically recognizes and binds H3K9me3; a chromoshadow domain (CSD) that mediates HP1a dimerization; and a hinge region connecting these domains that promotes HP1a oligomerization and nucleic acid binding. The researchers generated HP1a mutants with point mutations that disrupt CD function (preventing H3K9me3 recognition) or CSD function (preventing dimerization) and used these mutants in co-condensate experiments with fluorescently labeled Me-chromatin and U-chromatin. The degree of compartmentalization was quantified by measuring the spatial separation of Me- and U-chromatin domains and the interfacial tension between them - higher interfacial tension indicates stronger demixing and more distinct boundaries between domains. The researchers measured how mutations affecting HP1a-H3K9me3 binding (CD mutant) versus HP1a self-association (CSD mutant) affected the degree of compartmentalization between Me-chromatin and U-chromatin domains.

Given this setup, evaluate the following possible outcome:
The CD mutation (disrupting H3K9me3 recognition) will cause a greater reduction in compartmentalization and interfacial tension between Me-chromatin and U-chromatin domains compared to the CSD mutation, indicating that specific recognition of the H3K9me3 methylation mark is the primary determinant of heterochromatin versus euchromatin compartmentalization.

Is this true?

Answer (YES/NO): NO